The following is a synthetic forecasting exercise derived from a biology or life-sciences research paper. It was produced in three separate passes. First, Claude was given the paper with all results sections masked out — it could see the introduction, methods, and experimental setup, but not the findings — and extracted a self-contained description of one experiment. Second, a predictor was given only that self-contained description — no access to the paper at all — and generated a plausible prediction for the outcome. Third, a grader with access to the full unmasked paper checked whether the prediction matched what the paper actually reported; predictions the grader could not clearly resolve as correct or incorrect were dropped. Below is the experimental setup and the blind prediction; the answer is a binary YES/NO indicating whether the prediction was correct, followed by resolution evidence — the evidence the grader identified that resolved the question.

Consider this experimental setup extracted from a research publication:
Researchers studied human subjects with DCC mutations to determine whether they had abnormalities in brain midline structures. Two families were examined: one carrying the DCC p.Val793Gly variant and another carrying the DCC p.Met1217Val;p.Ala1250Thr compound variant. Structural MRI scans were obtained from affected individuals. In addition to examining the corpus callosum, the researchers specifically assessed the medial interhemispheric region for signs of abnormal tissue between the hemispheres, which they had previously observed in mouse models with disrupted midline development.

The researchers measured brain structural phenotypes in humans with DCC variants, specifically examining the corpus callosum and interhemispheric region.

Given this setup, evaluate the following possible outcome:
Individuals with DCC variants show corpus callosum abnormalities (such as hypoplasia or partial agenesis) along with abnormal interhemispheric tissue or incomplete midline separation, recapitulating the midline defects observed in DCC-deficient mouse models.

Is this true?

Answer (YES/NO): YES